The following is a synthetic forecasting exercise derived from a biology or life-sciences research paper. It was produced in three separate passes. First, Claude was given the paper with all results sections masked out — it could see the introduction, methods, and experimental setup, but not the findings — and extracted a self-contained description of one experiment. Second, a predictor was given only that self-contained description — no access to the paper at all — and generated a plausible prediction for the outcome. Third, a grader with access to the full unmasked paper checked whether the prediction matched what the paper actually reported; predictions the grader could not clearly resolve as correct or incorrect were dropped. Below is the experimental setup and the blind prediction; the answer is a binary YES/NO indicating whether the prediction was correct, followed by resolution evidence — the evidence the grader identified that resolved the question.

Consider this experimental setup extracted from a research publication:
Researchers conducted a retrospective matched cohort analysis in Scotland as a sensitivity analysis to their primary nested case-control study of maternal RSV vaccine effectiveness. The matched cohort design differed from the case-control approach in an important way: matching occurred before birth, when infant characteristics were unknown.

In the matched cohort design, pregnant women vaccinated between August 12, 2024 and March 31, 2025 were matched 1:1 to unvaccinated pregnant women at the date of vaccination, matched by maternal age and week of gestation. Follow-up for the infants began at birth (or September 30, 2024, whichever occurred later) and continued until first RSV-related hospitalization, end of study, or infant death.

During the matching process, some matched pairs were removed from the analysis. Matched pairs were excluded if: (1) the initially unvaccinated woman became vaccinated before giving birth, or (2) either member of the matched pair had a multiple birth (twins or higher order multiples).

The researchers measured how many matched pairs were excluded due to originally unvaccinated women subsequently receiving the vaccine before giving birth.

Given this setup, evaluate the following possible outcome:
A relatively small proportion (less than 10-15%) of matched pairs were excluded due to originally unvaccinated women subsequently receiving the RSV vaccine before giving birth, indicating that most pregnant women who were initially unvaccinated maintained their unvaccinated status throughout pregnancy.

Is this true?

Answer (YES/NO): NO